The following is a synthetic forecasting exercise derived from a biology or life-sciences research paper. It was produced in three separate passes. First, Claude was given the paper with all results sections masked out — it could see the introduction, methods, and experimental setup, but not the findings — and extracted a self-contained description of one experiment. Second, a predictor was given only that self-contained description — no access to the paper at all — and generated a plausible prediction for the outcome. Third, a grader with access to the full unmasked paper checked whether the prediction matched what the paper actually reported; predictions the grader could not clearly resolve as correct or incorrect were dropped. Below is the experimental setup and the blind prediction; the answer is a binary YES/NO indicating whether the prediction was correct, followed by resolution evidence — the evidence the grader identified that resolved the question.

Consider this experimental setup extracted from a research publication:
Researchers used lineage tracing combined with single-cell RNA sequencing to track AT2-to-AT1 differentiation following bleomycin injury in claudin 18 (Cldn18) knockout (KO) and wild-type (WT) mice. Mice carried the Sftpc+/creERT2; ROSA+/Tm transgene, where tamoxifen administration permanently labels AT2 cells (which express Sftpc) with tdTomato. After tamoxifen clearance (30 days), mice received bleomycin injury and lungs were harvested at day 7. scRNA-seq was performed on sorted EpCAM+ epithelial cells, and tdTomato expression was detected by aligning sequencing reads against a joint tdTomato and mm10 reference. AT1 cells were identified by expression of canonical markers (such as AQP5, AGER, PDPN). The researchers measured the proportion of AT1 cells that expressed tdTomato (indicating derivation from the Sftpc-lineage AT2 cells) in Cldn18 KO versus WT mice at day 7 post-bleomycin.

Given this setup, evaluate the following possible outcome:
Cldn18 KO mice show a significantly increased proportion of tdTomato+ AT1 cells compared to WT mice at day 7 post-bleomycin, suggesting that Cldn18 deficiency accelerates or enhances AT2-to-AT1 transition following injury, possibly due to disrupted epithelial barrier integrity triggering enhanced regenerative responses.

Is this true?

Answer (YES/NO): YES